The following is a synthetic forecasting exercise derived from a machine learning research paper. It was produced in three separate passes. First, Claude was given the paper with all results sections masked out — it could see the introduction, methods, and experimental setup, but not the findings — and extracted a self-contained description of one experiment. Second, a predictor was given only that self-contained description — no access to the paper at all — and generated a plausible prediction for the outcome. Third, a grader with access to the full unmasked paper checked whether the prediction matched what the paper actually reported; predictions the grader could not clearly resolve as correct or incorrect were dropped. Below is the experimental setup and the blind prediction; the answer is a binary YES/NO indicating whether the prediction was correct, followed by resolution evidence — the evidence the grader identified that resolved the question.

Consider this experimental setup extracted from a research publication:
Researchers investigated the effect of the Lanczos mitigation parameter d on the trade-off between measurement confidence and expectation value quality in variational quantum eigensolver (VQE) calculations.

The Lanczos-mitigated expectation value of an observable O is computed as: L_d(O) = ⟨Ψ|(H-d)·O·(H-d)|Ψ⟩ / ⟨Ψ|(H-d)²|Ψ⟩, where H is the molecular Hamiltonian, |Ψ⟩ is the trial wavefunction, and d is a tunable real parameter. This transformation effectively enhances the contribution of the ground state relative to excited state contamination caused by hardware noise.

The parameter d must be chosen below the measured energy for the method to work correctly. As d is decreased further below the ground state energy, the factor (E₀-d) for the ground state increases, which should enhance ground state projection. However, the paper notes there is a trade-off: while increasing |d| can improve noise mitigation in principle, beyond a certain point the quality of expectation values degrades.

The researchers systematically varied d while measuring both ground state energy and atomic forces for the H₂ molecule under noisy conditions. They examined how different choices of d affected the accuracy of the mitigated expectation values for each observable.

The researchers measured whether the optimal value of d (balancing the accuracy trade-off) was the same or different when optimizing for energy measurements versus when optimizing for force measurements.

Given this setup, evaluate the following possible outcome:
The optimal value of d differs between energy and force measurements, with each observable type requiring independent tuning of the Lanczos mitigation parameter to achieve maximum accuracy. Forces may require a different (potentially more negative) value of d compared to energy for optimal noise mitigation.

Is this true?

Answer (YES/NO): YES